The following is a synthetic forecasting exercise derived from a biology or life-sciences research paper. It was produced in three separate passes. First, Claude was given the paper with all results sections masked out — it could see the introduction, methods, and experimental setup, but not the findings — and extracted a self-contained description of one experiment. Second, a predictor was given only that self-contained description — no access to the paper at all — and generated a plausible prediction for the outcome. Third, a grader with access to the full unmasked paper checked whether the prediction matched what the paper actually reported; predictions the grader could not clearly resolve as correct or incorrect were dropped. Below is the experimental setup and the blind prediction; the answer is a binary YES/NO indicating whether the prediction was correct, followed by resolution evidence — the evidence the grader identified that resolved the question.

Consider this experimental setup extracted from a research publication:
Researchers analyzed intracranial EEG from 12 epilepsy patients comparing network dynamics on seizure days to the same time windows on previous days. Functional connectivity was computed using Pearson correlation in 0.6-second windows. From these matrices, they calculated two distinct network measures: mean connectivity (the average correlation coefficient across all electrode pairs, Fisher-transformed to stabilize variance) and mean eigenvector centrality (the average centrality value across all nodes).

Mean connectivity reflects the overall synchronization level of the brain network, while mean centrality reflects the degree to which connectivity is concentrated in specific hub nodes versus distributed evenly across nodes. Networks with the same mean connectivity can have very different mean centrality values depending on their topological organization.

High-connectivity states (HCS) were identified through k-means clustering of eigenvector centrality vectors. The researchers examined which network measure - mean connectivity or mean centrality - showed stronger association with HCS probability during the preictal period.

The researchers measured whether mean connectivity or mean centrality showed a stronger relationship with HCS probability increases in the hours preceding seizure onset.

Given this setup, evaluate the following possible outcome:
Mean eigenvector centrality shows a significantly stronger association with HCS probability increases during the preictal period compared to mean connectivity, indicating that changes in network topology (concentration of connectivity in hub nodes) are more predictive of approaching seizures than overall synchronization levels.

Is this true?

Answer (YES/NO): YES